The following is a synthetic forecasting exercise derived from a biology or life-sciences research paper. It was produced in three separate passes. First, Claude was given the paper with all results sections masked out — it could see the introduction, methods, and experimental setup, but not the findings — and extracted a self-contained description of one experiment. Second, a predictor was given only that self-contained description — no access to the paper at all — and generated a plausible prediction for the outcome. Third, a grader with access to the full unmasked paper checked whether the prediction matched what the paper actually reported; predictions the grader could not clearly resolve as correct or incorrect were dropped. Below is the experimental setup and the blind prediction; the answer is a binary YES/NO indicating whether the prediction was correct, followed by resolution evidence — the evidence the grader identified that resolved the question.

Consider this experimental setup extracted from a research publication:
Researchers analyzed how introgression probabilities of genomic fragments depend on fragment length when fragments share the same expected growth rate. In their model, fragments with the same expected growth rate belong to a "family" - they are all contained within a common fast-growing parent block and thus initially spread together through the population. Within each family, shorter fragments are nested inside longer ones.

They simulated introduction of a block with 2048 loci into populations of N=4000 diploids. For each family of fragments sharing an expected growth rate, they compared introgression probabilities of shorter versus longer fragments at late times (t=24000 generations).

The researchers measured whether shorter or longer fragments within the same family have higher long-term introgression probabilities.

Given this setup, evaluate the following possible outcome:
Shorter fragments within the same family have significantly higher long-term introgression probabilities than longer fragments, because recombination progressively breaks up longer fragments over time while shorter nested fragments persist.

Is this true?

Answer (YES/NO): YES